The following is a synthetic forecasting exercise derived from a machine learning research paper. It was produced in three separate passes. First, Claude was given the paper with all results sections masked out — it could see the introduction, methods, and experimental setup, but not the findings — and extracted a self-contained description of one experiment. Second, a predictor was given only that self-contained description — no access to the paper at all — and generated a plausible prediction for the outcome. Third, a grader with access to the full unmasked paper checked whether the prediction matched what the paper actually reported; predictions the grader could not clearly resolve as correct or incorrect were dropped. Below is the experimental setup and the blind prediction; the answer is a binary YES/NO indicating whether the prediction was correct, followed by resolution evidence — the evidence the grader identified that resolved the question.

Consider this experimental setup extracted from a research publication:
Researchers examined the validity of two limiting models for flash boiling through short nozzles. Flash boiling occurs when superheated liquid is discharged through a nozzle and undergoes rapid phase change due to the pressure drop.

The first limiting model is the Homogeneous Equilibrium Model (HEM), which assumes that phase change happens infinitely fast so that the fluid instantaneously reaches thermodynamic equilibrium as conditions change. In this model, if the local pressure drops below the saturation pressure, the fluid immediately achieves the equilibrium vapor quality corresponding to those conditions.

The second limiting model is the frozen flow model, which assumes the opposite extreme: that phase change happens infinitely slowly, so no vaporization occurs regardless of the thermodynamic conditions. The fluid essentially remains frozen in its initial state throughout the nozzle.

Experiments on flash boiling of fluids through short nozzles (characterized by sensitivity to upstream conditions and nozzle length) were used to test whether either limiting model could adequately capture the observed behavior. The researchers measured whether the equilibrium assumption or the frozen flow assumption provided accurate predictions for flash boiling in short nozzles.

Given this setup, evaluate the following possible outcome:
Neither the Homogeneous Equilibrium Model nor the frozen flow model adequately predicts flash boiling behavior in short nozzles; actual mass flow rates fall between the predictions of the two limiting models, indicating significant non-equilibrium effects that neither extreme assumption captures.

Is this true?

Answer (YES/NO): YES